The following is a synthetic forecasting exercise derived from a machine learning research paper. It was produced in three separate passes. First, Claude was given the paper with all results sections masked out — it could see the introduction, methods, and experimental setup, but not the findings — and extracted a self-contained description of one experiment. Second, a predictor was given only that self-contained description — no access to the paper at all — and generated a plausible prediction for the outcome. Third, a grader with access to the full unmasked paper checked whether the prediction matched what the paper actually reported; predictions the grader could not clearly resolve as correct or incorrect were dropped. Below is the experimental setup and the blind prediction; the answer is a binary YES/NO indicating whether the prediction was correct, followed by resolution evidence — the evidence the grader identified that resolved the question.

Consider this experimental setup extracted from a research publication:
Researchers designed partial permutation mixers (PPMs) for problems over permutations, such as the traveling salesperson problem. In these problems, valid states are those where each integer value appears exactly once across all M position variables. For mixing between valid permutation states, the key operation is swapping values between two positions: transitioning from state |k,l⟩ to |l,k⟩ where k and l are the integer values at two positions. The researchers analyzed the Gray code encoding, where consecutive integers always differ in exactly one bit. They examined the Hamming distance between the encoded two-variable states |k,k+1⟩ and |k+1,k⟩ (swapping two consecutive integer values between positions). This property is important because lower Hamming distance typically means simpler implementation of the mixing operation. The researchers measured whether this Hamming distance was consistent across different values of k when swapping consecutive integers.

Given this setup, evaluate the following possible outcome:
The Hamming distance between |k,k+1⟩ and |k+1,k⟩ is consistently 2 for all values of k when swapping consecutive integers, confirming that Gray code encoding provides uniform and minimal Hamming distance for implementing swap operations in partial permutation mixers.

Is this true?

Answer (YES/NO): YES